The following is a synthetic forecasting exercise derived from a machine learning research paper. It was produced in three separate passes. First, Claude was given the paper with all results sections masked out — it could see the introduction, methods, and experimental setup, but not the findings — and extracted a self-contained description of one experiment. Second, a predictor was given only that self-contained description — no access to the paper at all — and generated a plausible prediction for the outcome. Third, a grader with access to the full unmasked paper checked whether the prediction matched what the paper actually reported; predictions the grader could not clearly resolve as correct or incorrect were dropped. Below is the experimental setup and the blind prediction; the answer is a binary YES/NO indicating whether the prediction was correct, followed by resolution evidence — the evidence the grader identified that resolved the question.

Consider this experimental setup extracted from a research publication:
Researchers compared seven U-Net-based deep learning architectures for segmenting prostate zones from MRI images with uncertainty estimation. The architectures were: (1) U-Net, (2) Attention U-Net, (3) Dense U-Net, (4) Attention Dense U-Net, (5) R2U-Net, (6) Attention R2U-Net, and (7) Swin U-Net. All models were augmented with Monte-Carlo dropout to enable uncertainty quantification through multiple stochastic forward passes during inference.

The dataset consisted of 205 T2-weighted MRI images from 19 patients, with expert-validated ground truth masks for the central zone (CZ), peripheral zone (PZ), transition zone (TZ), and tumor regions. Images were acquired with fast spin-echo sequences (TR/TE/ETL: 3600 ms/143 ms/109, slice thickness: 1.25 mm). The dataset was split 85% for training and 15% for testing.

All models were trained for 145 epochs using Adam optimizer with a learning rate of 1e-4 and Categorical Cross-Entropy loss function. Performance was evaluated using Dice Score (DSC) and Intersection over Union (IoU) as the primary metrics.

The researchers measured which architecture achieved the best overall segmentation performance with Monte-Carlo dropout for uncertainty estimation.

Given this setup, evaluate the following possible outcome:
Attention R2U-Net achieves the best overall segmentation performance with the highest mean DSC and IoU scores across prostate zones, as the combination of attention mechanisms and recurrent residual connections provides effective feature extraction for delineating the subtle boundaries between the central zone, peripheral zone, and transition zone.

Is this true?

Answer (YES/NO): NO